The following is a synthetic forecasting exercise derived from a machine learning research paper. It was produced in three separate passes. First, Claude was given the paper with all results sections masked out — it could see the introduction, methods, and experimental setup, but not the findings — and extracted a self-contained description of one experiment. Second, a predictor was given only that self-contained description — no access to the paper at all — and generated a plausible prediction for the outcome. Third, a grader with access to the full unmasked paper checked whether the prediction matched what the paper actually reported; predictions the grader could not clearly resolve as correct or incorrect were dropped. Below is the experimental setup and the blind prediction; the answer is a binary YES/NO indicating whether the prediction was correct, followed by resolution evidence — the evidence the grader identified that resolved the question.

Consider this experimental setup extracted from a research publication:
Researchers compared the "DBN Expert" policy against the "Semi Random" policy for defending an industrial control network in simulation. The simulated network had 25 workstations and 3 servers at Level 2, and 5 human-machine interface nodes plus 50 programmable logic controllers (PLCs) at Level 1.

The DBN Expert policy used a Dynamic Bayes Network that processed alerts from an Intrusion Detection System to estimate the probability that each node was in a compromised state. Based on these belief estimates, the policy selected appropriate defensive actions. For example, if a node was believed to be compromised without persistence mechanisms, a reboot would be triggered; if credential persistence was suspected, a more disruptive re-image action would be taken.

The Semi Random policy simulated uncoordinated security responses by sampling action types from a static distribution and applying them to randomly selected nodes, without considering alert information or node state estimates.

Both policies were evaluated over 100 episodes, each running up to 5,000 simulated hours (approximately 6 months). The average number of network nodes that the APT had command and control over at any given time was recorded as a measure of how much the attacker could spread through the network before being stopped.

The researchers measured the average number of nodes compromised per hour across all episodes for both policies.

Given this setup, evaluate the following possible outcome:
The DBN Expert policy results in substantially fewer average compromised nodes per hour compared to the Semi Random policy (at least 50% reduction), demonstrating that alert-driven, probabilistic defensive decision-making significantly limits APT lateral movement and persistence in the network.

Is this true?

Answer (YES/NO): NO